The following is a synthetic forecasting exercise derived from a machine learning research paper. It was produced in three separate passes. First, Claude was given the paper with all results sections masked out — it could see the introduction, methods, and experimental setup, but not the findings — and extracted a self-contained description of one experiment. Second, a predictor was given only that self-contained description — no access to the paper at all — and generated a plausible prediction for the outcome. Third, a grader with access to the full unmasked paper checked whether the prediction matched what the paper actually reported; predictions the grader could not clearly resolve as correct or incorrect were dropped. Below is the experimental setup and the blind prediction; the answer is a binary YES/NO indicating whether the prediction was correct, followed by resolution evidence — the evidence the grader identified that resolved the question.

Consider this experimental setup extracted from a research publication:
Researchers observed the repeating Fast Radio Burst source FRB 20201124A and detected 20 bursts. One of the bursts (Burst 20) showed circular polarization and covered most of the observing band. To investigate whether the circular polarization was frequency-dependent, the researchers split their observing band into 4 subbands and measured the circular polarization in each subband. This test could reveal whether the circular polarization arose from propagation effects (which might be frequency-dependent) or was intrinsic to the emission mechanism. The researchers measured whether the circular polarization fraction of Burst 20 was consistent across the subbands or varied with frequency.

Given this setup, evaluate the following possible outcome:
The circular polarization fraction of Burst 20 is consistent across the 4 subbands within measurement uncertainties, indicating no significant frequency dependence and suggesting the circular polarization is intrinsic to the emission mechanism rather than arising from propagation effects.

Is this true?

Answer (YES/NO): YES